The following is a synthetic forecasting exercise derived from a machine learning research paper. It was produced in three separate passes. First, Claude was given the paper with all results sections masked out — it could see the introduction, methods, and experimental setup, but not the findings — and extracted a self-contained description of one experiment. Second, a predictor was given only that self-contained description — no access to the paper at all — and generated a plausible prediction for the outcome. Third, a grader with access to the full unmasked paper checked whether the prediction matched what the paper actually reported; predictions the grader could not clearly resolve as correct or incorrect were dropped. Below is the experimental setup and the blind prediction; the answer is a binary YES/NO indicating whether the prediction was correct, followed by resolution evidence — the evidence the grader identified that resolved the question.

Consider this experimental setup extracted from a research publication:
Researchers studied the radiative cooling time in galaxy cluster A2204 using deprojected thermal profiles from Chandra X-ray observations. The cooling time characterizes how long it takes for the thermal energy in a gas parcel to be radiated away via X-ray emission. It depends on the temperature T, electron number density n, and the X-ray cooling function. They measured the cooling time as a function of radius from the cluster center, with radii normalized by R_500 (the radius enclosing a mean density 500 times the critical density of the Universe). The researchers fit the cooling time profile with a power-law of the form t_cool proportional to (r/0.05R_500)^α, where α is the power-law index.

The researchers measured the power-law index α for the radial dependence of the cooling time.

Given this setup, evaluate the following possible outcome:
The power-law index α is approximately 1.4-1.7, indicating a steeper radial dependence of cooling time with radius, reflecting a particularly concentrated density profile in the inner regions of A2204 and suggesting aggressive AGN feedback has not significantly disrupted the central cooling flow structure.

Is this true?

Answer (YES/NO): YES